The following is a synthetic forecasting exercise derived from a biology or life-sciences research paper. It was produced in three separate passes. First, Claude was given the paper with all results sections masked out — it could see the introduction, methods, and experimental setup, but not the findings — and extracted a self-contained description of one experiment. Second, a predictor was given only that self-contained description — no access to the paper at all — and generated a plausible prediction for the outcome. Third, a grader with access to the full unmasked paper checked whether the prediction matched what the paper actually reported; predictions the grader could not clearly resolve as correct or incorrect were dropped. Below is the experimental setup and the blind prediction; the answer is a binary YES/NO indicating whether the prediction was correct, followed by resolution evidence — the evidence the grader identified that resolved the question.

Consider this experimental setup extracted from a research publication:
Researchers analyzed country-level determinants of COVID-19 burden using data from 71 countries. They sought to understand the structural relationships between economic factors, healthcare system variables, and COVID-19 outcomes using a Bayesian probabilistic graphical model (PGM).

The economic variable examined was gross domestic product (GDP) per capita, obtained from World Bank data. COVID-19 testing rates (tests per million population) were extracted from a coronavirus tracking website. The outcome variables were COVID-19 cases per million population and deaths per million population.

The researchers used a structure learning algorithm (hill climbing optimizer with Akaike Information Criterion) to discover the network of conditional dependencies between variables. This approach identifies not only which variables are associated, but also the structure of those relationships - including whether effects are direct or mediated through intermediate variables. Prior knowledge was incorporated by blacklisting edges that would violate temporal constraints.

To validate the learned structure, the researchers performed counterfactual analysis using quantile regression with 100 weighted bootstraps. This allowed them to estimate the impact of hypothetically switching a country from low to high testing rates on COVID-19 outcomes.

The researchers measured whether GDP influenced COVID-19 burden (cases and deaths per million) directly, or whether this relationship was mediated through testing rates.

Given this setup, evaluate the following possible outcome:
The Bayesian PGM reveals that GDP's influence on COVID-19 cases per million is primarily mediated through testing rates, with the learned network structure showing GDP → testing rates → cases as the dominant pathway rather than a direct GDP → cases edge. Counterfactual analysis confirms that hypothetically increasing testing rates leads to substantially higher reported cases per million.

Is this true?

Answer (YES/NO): NO